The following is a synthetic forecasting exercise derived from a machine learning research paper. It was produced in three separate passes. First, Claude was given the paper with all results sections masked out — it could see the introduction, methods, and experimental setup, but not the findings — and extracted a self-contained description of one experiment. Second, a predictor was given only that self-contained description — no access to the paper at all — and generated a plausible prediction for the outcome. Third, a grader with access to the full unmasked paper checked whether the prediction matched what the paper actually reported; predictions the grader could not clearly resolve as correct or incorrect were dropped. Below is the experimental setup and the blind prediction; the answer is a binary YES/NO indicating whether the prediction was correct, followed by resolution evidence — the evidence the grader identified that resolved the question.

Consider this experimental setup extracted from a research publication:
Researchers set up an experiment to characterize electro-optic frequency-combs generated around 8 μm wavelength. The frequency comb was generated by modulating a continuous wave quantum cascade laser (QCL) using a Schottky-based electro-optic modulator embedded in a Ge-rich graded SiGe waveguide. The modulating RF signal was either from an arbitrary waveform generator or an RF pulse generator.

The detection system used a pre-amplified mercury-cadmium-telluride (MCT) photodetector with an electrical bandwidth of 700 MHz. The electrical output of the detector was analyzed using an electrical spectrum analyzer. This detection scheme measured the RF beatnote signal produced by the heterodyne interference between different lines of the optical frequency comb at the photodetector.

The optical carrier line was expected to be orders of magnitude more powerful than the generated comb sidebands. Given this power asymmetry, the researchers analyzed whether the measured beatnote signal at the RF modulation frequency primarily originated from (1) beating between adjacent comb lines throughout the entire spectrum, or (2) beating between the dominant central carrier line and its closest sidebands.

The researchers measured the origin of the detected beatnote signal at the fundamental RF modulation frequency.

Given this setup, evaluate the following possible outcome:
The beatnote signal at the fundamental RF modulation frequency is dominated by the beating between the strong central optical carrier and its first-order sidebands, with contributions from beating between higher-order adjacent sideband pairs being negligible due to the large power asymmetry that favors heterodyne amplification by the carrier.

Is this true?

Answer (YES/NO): YES